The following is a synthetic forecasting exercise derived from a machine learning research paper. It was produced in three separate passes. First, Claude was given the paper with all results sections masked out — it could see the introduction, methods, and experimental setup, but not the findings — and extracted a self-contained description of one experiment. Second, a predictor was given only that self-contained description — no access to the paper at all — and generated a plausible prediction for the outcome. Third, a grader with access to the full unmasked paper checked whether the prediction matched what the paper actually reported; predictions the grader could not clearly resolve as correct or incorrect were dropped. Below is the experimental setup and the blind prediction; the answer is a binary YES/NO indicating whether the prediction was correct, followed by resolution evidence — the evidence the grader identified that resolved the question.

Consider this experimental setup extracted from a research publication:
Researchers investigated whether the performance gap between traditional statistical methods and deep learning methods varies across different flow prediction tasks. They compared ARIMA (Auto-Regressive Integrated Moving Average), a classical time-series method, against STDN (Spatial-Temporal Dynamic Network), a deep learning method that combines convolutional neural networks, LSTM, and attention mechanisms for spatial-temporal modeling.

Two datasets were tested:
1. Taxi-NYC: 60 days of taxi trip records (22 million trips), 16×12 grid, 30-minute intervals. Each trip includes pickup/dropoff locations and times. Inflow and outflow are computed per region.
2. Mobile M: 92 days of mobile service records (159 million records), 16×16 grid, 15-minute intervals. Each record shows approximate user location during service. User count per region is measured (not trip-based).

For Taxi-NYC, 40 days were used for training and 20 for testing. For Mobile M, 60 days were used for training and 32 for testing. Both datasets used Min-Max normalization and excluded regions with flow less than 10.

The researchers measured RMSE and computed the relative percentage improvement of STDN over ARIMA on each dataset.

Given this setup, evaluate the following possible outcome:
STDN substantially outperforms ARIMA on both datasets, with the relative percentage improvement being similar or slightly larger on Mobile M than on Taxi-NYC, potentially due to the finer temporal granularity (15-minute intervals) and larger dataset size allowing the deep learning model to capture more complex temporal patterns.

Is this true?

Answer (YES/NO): NO